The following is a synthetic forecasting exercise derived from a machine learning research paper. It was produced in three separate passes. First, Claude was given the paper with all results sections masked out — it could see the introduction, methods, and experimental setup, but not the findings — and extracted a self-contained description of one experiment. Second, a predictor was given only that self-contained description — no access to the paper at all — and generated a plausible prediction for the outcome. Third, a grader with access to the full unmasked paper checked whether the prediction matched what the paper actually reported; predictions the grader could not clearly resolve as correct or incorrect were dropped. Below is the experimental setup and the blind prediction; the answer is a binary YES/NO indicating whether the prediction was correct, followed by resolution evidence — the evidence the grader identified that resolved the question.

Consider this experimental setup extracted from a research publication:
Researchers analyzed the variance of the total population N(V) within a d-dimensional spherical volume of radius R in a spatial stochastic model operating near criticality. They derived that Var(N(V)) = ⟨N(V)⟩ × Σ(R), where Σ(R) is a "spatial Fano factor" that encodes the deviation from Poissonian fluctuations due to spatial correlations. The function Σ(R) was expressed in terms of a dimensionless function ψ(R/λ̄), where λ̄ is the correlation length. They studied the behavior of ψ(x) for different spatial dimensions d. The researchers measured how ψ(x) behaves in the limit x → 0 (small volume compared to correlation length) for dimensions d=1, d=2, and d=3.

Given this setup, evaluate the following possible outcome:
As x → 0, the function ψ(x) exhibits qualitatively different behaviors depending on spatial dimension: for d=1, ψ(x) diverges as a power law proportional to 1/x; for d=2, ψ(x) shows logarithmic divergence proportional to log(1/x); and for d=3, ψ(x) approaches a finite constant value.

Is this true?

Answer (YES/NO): NO